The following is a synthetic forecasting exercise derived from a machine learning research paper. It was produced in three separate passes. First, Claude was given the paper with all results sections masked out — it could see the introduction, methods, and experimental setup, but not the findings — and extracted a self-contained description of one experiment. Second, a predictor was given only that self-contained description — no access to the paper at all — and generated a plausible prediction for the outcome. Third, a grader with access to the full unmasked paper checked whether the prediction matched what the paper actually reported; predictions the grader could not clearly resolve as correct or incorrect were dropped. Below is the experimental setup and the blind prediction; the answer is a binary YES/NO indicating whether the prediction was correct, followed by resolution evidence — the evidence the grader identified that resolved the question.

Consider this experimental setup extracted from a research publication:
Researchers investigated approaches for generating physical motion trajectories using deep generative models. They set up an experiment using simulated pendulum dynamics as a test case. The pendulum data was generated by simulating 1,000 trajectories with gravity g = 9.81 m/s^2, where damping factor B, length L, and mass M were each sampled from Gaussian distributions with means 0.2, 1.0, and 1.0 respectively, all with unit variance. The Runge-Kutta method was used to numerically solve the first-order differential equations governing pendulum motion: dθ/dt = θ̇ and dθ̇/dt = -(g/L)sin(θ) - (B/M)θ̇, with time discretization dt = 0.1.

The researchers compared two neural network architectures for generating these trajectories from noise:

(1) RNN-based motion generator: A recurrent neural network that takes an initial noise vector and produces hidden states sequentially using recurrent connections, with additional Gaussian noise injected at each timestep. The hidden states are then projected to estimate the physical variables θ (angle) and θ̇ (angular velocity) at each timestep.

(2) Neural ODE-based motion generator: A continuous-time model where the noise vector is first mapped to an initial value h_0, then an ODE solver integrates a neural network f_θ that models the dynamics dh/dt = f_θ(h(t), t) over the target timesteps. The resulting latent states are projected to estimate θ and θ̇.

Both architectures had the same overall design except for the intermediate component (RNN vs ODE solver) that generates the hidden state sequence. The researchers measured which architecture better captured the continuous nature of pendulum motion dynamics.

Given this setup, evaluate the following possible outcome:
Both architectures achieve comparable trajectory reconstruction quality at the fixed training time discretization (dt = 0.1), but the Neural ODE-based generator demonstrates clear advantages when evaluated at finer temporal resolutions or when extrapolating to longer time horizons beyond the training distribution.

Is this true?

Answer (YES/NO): NO